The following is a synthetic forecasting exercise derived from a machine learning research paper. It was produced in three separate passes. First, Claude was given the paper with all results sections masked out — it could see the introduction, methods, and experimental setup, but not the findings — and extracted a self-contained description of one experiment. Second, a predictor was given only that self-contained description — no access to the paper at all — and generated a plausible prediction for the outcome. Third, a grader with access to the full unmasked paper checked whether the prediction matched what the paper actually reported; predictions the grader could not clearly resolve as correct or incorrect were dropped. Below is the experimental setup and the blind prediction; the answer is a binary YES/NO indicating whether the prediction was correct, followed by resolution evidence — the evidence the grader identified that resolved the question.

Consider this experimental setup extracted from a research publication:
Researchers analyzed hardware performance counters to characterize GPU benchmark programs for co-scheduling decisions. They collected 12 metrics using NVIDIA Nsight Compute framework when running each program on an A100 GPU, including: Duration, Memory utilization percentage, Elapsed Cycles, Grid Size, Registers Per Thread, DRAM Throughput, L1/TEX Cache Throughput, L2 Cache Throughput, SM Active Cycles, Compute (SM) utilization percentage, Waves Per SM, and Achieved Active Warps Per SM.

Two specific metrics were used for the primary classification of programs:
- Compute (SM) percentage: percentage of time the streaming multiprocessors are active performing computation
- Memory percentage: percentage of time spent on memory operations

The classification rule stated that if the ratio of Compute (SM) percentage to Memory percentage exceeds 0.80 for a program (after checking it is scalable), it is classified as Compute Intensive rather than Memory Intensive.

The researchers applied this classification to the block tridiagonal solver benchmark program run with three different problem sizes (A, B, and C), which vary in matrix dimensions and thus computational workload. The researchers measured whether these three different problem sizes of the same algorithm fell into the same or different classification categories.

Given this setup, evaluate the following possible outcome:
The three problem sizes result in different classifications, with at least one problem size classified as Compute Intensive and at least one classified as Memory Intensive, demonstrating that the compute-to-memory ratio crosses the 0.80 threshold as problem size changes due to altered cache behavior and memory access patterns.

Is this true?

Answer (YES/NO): NO